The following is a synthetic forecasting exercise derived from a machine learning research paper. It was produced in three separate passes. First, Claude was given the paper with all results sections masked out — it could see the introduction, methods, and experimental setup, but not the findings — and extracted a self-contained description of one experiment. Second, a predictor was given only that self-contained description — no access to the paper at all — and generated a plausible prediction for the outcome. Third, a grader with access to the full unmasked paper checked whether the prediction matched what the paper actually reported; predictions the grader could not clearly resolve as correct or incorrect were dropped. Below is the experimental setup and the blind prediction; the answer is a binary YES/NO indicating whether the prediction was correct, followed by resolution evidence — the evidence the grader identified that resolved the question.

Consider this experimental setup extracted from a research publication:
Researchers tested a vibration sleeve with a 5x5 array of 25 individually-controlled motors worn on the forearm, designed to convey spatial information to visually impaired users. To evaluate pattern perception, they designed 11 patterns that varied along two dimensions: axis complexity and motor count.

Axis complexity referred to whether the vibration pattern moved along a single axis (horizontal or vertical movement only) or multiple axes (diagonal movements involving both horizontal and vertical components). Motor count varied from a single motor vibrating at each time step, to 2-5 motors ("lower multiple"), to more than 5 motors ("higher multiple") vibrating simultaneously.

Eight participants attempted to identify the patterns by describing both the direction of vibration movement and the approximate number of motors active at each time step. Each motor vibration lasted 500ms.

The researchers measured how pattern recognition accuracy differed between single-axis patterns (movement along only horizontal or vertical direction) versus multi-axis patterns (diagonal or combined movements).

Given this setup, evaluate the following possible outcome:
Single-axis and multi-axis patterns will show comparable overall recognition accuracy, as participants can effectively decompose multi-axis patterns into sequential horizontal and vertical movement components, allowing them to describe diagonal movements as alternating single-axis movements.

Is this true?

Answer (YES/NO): NO